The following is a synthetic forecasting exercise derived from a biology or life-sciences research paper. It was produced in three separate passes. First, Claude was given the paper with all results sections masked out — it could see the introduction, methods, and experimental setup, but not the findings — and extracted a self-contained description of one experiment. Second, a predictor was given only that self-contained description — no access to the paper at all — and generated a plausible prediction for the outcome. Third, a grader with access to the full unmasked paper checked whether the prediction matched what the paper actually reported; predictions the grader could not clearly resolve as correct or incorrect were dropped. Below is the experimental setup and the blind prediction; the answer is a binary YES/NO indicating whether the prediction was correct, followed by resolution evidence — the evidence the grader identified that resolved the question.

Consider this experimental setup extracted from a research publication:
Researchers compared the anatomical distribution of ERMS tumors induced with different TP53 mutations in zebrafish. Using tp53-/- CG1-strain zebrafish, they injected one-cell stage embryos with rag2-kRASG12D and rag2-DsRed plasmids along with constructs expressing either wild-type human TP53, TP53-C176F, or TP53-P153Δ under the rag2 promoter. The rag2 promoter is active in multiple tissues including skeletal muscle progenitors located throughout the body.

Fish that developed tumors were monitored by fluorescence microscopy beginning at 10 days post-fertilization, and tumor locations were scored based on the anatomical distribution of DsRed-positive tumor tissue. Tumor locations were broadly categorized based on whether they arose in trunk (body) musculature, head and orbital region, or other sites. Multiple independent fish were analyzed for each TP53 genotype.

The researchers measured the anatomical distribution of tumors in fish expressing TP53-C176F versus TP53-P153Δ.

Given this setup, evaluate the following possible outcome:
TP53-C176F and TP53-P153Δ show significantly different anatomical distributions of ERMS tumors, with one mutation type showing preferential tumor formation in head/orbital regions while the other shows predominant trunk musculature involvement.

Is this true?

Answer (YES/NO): NO